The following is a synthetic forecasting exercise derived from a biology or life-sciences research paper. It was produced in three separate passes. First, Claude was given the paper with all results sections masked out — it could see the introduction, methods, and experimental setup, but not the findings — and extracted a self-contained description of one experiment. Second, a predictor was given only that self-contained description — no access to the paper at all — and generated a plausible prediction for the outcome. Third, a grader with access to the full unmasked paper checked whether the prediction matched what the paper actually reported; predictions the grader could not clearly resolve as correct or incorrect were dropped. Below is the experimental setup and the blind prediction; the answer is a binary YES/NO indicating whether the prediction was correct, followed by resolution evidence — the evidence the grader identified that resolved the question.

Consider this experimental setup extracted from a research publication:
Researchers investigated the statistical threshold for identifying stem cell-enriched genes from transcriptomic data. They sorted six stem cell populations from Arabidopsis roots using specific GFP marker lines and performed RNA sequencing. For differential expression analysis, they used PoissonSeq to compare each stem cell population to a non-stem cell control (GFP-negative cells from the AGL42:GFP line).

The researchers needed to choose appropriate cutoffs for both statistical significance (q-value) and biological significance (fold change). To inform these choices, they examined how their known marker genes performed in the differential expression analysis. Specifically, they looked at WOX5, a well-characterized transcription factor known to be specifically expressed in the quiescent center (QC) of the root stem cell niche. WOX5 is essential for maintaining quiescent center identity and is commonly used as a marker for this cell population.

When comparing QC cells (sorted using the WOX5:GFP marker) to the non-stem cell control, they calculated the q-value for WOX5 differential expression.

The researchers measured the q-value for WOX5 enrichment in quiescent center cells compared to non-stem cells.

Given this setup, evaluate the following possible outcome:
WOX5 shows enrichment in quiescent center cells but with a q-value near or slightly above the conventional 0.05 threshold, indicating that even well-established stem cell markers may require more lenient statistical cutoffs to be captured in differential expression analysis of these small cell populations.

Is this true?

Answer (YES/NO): YES